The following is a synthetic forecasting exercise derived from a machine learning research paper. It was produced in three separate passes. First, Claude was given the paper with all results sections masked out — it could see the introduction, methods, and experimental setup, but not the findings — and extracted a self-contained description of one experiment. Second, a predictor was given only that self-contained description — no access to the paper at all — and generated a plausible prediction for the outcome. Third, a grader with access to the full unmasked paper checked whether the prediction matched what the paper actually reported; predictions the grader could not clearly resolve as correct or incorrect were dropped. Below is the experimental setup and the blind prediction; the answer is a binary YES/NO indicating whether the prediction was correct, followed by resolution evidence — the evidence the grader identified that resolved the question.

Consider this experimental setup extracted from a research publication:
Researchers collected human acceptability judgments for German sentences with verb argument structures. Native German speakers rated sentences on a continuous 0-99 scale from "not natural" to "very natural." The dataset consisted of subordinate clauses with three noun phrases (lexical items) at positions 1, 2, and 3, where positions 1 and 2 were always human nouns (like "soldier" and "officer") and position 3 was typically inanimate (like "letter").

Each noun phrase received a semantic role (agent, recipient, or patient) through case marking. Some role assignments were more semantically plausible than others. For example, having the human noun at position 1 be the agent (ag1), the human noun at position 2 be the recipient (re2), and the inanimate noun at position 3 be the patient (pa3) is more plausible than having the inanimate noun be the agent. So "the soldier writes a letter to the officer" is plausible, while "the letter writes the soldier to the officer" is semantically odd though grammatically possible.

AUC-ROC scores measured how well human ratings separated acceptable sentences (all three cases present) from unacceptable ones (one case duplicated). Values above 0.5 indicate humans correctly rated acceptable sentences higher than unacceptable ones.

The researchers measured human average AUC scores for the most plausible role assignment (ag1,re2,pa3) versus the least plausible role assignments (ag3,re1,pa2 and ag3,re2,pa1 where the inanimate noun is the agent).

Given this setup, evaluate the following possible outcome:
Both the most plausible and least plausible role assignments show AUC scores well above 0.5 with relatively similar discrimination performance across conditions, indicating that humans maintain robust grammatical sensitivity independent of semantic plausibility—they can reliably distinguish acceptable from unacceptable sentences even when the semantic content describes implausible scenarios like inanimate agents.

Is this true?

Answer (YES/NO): NO